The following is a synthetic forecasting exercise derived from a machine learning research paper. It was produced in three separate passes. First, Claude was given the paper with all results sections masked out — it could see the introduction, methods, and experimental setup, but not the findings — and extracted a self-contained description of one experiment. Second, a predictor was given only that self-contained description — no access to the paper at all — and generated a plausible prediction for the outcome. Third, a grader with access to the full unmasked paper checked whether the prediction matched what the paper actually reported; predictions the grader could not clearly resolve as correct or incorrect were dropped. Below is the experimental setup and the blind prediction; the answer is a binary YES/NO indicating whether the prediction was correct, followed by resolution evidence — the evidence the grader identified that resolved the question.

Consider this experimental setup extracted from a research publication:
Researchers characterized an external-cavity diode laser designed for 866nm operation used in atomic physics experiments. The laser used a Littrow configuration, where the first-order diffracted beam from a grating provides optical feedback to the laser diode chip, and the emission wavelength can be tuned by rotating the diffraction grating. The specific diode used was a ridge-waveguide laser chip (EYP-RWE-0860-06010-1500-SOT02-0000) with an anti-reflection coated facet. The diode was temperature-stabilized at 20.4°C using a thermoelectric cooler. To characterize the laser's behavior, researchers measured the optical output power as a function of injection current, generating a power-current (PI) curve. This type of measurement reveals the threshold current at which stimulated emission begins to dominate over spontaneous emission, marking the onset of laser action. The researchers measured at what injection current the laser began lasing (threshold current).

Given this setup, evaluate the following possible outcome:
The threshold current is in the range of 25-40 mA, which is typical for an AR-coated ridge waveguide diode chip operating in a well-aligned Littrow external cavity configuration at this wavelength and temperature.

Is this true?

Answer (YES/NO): NO